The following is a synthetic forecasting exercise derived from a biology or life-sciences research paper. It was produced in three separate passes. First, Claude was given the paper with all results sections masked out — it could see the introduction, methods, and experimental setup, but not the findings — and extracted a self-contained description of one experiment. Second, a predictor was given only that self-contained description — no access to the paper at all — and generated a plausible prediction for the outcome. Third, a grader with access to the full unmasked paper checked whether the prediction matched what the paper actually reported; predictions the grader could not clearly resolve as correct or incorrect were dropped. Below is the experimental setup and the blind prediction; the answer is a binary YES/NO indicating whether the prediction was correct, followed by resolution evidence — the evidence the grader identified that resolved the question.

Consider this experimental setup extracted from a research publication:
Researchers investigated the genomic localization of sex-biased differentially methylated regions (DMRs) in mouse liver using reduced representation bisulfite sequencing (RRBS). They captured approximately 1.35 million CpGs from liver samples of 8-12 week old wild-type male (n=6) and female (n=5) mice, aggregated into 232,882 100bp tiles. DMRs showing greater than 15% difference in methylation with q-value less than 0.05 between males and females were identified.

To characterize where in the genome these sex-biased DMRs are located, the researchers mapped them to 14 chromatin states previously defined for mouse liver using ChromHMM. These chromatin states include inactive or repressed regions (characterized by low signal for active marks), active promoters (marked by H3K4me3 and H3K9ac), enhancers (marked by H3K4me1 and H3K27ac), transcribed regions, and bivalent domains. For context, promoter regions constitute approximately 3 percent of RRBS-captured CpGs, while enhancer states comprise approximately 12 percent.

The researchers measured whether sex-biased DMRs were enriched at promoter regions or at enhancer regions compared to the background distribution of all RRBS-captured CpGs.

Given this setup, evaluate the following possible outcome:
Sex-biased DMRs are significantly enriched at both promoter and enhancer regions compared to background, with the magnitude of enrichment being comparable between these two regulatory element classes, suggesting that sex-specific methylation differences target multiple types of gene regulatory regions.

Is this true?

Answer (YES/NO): NO